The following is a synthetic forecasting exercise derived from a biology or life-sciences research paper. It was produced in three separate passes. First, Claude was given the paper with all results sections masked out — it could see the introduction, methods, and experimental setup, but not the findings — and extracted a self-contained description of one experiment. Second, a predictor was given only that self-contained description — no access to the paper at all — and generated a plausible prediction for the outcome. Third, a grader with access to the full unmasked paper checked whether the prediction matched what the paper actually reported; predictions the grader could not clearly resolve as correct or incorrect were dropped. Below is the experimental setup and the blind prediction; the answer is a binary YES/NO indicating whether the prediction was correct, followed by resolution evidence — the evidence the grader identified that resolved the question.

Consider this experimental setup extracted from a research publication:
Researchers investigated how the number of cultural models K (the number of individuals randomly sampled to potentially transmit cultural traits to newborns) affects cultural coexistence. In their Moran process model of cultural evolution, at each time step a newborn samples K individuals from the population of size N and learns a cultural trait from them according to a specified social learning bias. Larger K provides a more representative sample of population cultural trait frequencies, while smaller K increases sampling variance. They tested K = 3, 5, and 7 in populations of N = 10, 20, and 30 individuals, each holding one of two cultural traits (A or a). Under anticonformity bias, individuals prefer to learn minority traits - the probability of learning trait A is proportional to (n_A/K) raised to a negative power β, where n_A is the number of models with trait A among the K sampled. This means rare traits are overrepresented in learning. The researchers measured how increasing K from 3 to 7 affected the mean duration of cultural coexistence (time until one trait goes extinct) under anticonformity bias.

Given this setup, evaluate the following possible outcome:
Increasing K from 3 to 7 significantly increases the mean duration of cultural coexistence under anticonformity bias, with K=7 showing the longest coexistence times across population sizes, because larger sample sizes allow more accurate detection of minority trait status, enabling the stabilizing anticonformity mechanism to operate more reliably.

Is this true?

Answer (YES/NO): YES